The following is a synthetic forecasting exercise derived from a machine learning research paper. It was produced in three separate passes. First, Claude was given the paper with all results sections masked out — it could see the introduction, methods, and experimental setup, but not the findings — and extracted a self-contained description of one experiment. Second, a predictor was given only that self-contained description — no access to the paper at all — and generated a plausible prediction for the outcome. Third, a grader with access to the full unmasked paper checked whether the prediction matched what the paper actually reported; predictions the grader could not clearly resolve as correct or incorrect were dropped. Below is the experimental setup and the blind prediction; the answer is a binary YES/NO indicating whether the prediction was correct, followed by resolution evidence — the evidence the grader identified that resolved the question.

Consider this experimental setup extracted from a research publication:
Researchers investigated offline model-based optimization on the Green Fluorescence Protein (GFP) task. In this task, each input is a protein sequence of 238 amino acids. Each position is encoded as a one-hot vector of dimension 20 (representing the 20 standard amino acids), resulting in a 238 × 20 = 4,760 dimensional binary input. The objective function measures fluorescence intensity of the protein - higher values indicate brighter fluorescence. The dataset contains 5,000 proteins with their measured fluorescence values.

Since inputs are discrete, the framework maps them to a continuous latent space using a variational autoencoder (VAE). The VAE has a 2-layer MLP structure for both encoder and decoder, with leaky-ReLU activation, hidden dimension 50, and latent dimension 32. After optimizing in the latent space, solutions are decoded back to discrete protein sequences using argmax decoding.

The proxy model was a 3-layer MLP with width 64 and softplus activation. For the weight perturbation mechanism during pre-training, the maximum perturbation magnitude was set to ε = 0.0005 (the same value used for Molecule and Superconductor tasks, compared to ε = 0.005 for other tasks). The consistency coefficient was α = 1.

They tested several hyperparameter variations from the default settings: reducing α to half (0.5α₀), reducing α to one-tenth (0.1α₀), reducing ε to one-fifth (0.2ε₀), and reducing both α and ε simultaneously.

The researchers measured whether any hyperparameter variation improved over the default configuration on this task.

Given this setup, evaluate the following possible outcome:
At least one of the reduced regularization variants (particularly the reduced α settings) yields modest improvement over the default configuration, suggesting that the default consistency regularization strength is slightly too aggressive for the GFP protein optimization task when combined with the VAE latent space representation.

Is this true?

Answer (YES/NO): NO